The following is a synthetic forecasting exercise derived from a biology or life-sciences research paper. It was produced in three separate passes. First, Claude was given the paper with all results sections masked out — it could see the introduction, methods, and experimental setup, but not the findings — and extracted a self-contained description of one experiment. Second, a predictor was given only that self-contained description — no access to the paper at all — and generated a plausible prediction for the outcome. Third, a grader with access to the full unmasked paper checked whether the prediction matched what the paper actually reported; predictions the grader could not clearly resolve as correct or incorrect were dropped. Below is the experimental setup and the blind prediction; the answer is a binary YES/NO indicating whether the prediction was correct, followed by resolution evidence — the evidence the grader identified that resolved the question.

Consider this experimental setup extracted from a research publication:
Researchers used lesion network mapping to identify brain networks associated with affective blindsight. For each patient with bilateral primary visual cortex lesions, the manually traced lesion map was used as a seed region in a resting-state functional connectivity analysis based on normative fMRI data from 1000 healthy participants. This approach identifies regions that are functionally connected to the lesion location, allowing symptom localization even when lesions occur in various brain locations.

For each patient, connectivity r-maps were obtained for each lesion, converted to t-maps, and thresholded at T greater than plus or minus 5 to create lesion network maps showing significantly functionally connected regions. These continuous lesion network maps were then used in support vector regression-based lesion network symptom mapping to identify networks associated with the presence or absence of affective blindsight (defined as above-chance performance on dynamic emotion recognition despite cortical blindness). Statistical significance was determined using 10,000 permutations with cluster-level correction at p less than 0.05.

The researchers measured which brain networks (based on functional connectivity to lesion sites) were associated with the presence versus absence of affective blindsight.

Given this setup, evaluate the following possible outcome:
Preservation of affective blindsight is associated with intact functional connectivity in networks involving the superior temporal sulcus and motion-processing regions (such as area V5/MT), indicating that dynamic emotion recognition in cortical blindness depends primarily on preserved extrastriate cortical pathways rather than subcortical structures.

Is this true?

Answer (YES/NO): NO